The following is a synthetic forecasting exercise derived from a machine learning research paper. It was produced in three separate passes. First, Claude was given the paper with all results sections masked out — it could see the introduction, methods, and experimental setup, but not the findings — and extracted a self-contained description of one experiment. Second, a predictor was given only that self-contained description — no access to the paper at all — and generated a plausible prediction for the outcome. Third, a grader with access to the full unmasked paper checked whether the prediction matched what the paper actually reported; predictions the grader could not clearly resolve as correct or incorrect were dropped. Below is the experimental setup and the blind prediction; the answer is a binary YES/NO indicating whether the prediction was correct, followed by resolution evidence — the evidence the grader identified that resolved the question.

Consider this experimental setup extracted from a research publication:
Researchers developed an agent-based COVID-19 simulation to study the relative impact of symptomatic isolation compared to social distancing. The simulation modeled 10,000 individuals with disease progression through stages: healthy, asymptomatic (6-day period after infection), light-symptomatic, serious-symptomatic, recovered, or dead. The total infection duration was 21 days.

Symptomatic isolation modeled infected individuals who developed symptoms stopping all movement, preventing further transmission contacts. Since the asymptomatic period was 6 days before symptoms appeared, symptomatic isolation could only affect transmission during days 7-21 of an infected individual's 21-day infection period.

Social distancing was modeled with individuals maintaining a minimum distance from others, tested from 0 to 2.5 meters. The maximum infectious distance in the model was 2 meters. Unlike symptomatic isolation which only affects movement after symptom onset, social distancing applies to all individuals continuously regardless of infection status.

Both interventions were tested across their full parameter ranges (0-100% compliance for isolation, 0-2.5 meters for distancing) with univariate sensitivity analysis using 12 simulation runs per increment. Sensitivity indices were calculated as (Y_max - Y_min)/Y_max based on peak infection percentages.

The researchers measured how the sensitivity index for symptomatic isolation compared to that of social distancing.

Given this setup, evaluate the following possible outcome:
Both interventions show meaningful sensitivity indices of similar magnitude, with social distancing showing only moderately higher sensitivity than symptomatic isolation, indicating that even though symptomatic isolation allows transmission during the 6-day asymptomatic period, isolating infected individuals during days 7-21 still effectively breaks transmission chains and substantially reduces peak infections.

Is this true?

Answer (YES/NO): NO